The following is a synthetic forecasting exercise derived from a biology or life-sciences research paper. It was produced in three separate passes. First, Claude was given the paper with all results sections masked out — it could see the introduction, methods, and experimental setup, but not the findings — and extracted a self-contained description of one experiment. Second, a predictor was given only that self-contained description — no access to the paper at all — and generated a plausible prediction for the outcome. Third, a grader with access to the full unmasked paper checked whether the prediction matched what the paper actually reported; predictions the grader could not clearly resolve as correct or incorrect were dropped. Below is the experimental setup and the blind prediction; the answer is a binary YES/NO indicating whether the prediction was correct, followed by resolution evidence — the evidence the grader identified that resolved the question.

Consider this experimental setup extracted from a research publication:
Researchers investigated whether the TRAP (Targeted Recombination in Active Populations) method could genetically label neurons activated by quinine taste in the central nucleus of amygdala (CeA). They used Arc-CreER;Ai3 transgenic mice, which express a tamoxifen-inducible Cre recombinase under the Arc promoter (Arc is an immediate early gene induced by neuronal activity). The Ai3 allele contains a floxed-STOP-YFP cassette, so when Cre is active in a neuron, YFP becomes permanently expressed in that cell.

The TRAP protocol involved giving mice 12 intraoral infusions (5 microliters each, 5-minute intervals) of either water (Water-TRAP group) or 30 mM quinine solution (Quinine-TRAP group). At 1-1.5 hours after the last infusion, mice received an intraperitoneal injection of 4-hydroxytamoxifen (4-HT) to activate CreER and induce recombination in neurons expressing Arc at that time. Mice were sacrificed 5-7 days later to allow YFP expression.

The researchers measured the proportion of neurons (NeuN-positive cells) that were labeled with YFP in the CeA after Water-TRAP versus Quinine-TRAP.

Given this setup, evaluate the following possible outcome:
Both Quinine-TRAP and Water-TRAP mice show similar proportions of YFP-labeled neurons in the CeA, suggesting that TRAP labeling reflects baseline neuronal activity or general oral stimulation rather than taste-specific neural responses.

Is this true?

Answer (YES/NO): NO